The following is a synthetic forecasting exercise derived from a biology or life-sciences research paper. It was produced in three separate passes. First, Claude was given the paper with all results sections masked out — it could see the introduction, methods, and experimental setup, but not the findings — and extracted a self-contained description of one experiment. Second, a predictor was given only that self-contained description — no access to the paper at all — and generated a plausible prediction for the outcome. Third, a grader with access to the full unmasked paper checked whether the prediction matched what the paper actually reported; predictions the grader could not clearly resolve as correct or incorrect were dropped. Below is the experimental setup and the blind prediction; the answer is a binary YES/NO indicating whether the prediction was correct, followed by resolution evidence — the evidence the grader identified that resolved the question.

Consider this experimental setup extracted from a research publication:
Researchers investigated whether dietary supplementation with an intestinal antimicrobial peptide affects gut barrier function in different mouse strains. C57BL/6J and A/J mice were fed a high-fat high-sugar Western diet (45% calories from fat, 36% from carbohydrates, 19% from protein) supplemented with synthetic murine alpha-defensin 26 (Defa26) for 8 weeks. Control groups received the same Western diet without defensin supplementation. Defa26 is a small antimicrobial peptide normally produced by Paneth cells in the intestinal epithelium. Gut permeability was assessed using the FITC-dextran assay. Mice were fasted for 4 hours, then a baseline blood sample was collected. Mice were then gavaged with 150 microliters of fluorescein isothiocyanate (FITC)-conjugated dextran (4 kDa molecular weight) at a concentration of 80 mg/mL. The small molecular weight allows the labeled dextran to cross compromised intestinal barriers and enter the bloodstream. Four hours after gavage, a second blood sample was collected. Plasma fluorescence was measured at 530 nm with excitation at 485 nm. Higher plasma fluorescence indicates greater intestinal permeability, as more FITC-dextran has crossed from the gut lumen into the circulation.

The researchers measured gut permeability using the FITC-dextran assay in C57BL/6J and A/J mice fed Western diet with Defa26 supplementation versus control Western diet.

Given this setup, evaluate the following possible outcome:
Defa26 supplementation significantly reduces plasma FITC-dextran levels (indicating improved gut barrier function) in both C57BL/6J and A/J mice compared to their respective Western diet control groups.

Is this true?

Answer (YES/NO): NO